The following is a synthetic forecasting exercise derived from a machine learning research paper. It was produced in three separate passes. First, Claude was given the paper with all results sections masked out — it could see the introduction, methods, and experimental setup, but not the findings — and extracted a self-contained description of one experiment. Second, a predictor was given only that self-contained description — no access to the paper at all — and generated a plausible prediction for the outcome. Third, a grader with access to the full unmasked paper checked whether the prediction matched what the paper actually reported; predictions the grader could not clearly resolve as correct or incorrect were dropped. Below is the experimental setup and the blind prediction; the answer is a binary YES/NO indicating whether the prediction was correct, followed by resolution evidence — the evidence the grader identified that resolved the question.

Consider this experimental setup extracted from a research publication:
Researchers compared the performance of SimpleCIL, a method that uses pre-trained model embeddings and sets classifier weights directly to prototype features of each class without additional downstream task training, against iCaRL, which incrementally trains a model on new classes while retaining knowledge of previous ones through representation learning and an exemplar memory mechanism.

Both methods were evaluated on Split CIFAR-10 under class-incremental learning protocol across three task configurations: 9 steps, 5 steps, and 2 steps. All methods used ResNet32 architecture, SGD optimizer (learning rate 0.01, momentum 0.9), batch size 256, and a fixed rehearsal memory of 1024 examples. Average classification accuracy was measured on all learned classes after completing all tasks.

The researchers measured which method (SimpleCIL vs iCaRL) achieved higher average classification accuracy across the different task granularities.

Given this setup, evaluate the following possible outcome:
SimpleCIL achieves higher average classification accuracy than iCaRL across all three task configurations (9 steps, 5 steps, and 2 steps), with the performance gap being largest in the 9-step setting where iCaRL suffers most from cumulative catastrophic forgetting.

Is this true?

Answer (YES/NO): NO